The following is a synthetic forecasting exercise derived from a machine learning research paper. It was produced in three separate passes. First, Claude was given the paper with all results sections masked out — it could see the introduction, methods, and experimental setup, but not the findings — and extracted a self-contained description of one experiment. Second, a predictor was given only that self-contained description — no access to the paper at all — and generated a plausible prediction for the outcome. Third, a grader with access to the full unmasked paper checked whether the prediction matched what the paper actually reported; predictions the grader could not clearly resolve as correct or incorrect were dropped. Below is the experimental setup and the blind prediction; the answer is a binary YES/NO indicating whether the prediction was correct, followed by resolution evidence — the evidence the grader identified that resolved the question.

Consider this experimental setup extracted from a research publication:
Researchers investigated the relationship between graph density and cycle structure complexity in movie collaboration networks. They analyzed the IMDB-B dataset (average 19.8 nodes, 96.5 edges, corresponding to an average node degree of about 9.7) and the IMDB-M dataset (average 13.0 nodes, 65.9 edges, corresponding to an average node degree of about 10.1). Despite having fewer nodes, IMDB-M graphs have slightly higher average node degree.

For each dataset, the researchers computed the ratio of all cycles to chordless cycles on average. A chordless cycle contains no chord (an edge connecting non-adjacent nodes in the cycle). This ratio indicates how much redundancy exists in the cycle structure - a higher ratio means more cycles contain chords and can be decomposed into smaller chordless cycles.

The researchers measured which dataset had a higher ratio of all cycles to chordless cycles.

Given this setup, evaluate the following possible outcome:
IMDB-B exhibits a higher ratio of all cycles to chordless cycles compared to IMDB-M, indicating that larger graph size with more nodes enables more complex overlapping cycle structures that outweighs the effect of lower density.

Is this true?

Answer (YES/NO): NO